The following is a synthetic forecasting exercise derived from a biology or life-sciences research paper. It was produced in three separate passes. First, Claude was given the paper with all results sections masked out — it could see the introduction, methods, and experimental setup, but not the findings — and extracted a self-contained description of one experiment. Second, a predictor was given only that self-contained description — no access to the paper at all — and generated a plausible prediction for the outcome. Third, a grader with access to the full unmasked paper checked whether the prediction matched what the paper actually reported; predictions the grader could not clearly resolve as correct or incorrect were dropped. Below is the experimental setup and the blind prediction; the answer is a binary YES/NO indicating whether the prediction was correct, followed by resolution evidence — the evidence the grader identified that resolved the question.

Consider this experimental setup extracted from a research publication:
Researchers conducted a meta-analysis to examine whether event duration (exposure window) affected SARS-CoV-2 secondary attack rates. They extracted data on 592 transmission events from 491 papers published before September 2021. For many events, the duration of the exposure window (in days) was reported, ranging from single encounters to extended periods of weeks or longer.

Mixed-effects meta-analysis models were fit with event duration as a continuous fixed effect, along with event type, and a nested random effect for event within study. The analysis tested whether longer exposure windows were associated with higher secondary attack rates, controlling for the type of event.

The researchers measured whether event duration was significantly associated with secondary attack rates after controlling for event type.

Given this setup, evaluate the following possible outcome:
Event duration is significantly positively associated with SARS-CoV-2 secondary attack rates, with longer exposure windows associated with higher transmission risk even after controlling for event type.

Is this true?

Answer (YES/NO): NO